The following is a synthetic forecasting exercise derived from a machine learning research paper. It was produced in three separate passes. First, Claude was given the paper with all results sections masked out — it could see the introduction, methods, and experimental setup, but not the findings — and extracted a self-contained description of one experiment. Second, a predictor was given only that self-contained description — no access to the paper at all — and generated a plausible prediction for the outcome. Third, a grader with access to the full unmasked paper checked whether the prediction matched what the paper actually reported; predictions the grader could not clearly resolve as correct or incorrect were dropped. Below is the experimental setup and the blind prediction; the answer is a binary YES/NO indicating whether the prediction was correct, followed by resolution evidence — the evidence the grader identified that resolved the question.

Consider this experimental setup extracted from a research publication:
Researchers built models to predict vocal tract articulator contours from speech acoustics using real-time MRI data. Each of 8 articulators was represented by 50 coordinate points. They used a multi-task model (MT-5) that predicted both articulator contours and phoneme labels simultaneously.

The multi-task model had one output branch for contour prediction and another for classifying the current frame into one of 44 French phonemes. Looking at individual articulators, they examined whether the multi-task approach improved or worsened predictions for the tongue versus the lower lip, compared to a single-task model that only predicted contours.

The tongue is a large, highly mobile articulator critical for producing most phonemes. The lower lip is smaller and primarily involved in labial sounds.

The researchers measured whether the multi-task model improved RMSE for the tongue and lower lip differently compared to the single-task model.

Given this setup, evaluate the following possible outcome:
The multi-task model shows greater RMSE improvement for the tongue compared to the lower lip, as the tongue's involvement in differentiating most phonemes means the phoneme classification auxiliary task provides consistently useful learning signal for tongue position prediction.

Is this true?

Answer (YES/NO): YES